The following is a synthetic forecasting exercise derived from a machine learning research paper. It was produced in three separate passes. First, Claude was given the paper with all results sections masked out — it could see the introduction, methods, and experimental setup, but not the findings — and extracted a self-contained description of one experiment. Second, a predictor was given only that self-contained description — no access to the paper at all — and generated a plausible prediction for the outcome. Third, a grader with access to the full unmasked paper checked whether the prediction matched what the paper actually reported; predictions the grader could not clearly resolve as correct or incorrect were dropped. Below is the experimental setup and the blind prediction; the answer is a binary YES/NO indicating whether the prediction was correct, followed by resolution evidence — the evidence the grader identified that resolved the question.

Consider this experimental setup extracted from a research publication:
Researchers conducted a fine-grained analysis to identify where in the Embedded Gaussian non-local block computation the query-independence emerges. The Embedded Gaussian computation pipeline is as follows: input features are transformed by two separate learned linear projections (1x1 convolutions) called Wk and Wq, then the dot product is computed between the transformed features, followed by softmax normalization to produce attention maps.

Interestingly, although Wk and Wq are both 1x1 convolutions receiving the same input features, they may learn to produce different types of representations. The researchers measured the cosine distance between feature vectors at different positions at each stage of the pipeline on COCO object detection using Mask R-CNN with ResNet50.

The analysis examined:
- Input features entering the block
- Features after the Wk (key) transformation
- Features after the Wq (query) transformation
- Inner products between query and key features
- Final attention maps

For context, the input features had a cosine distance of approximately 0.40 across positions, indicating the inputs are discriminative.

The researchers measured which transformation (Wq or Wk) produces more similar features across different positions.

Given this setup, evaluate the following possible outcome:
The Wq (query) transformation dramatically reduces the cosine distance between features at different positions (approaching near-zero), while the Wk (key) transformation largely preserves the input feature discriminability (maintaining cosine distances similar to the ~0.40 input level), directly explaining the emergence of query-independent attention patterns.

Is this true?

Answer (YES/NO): NO